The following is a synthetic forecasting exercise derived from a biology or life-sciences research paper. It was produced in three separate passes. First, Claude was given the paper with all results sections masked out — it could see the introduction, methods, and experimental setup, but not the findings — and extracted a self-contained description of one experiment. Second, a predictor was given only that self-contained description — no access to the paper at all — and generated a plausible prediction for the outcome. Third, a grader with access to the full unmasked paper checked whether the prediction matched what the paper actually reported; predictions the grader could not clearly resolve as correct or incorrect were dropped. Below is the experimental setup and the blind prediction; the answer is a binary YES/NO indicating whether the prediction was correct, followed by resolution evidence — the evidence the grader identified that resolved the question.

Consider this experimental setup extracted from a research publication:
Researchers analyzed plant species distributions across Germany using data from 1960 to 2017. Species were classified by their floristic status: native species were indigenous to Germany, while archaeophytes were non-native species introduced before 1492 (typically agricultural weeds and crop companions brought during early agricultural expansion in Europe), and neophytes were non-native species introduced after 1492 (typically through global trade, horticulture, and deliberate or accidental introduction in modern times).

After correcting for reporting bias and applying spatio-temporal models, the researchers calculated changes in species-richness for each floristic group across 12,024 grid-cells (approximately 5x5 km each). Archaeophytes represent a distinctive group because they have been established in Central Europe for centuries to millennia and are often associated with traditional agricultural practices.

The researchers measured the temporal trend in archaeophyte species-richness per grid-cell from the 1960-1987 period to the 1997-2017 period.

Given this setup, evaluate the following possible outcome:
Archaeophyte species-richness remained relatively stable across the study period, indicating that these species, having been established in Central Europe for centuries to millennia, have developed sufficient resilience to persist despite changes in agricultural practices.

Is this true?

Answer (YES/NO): NO